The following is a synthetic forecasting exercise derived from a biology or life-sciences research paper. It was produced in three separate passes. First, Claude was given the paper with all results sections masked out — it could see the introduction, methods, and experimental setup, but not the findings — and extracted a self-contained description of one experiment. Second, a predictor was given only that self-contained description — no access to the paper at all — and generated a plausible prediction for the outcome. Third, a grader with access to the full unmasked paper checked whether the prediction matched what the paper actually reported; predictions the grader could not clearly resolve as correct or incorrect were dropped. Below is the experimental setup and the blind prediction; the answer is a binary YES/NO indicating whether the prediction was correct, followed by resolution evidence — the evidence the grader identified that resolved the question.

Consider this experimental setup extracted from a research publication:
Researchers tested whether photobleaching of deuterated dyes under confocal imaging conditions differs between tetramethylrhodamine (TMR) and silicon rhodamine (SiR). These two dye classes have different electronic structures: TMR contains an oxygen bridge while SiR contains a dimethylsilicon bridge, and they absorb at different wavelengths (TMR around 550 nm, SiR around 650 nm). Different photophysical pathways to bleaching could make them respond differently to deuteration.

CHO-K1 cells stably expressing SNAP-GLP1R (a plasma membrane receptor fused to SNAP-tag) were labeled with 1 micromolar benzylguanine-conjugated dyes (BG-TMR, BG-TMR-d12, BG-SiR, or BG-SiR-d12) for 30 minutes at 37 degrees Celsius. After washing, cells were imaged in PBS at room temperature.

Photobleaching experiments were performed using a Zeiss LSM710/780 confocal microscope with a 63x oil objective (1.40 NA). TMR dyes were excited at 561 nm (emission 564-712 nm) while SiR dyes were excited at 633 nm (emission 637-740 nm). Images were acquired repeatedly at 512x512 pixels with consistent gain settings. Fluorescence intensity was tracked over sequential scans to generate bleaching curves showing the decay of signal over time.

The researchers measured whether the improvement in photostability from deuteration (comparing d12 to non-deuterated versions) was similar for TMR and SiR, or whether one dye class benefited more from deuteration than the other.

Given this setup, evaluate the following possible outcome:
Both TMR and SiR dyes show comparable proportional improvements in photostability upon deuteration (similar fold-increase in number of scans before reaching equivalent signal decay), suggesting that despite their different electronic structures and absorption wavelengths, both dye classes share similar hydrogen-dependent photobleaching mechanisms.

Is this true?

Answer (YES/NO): NO